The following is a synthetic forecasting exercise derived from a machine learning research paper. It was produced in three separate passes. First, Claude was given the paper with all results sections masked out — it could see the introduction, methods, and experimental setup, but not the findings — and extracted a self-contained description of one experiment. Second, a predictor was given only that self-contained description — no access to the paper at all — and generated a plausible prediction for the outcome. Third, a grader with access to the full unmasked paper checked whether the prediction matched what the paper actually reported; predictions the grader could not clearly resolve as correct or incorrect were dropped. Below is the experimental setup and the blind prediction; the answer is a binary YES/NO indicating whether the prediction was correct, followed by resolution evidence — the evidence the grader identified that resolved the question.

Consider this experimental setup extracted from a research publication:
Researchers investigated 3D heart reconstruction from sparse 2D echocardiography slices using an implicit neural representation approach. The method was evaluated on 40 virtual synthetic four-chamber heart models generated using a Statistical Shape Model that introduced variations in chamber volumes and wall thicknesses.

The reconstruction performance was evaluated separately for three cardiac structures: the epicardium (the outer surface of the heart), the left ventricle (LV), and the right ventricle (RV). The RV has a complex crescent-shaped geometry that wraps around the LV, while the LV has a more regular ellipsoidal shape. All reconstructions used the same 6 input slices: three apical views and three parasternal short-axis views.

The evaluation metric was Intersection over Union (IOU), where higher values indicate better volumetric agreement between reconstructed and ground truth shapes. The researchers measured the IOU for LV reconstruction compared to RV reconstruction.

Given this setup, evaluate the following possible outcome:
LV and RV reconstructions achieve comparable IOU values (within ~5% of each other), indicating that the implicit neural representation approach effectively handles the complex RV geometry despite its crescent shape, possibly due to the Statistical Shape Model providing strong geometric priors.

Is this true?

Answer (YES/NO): YES